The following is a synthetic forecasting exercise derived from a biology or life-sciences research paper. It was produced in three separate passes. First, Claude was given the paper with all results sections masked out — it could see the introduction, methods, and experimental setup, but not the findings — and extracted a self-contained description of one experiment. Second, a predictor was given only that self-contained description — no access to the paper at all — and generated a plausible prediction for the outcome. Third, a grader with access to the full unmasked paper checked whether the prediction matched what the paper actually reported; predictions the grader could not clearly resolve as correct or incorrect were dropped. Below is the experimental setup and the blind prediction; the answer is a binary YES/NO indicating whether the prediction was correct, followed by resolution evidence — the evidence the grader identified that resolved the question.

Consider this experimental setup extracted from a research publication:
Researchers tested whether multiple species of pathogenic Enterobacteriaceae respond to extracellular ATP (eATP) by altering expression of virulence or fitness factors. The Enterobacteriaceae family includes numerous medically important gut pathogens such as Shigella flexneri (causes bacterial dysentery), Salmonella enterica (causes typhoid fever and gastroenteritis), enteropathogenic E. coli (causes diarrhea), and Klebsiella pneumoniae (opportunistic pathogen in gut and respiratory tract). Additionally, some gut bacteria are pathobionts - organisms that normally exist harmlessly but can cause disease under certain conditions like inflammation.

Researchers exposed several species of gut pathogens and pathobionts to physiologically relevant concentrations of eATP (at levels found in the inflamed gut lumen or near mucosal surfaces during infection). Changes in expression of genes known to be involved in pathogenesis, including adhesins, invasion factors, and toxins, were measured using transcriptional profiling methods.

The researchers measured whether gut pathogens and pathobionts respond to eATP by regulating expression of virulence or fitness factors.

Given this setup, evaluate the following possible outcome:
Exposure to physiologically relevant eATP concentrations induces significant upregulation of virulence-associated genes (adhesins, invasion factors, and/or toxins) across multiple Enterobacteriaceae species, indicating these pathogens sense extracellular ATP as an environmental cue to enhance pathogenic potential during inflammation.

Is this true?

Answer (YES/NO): NO